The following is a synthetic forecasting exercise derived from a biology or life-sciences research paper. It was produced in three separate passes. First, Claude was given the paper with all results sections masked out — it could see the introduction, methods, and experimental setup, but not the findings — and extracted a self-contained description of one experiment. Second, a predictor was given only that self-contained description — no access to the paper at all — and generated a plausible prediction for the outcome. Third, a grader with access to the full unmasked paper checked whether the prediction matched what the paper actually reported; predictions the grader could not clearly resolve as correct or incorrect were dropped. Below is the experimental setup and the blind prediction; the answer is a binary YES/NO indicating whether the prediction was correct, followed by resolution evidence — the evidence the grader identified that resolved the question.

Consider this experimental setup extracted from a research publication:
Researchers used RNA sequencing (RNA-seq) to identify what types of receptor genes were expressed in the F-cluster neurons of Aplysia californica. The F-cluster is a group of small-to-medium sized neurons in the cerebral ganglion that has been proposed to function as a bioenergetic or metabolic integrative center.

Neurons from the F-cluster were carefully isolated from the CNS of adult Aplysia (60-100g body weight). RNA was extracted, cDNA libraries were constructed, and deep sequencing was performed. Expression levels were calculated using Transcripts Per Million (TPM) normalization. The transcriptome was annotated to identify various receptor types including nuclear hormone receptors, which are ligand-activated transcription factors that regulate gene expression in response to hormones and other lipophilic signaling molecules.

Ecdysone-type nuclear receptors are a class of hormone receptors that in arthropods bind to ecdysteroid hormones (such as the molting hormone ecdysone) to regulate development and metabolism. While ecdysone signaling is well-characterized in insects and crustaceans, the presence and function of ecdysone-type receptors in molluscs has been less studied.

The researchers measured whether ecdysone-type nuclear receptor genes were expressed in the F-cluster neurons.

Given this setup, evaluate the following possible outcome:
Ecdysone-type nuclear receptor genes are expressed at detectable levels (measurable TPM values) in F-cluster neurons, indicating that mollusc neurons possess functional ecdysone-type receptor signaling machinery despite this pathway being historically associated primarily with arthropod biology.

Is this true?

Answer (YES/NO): YES